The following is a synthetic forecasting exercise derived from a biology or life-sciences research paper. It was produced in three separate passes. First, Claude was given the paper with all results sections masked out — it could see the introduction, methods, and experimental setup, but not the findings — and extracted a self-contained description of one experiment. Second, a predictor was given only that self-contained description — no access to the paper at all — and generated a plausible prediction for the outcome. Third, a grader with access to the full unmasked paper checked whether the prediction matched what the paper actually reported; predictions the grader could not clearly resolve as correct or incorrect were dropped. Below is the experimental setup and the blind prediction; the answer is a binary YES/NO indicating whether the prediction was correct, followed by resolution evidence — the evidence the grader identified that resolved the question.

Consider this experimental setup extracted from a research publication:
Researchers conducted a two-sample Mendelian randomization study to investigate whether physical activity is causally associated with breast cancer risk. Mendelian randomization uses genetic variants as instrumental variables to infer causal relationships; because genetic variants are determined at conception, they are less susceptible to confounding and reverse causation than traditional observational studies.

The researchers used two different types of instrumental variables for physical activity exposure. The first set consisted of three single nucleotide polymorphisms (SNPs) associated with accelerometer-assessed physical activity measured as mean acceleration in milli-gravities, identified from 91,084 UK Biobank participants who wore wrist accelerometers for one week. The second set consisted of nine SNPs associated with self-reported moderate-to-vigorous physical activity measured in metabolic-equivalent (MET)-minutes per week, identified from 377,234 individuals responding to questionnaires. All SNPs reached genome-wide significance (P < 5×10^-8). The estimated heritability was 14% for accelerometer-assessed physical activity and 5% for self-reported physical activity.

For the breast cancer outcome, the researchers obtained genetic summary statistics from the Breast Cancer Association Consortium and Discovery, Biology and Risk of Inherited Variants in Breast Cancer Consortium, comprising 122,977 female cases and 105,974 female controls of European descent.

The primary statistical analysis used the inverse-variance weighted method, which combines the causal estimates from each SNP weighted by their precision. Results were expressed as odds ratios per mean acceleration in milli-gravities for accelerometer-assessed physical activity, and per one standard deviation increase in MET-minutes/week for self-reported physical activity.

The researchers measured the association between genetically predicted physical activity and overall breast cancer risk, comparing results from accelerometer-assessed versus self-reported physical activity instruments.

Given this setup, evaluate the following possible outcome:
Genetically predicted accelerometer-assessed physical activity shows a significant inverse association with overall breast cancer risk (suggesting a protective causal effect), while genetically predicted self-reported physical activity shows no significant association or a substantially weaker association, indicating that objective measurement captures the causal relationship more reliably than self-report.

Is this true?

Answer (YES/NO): YES